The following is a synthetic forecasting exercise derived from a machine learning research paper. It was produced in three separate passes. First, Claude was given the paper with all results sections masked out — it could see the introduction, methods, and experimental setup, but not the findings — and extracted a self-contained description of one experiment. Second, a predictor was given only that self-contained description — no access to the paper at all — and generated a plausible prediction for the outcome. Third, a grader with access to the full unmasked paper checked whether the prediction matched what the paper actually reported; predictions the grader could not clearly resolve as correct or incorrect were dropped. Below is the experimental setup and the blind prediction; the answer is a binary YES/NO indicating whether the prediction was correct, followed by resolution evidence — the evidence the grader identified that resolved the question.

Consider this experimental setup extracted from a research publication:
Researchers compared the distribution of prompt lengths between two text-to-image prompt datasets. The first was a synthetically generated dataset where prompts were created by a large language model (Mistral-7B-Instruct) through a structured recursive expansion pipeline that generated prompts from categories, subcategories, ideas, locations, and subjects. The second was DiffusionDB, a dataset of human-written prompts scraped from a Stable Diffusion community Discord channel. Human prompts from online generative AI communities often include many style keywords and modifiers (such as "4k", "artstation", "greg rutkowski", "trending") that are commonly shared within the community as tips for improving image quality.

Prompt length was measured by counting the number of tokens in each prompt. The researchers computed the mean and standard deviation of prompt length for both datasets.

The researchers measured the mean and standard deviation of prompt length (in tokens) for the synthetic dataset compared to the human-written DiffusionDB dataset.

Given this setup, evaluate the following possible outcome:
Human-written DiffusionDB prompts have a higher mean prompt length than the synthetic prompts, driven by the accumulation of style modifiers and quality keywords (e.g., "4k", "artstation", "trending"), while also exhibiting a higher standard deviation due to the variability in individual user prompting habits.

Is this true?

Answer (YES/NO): YES